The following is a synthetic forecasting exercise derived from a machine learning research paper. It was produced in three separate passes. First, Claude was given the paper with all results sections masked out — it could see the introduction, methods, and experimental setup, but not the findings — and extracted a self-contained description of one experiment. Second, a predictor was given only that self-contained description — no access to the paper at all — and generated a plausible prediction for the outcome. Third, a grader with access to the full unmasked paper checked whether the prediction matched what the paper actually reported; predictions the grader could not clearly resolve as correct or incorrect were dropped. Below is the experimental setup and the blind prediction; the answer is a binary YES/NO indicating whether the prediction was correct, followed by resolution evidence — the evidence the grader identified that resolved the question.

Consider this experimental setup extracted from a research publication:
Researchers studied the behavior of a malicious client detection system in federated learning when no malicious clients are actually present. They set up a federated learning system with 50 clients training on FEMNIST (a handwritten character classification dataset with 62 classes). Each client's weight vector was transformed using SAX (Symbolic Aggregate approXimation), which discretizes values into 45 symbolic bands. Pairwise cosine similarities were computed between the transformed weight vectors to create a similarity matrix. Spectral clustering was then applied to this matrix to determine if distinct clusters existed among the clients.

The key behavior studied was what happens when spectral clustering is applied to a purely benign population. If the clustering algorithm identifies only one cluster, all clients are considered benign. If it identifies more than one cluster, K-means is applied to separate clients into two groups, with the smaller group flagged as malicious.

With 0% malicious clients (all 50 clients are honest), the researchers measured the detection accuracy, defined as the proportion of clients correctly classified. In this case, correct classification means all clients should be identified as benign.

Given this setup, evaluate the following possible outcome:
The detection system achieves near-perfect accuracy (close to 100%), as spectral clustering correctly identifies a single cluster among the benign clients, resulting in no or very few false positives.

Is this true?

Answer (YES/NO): NO